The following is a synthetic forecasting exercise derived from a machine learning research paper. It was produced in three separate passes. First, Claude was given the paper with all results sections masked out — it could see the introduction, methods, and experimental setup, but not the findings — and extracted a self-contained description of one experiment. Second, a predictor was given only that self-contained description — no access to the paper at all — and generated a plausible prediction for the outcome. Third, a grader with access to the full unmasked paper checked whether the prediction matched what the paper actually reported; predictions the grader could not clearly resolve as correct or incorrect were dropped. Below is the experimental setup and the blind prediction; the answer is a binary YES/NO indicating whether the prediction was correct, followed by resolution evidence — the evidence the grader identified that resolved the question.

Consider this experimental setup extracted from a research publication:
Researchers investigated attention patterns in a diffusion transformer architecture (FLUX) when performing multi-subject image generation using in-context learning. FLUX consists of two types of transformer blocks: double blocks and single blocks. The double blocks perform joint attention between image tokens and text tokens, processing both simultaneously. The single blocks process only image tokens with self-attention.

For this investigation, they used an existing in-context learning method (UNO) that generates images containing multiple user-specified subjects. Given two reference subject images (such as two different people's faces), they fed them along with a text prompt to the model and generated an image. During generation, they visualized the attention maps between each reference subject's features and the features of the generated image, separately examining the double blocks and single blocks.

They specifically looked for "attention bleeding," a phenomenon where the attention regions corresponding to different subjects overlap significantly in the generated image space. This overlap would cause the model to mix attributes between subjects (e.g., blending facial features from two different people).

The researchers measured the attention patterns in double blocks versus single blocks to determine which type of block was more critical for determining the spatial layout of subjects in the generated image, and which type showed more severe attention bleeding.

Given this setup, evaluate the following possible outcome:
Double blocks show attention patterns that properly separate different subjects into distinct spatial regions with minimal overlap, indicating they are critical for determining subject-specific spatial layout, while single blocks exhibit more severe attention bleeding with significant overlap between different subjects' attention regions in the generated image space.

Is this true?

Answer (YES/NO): NO